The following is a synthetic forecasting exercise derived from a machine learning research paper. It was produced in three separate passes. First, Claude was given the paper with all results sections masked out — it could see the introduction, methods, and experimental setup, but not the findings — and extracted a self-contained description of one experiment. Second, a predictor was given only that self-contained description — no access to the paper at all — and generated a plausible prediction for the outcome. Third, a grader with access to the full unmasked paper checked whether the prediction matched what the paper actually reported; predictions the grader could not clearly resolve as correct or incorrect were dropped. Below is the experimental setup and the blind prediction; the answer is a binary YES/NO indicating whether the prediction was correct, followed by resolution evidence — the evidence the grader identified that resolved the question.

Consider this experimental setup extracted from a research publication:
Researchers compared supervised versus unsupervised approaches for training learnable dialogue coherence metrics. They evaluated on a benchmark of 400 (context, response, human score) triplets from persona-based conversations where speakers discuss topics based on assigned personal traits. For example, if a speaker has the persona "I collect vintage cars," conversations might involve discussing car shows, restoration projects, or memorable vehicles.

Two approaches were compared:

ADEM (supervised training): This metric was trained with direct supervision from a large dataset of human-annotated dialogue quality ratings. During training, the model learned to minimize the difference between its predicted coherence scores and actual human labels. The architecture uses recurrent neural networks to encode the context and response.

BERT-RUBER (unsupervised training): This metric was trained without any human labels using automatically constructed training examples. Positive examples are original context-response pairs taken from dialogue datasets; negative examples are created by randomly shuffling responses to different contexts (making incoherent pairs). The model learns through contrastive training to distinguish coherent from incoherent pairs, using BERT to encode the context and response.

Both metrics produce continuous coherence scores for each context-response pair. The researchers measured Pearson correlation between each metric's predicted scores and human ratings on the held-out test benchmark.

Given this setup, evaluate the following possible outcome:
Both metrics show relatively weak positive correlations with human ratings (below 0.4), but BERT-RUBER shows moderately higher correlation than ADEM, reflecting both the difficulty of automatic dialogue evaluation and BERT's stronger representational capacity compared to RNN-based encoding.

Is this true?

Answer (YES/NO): NO